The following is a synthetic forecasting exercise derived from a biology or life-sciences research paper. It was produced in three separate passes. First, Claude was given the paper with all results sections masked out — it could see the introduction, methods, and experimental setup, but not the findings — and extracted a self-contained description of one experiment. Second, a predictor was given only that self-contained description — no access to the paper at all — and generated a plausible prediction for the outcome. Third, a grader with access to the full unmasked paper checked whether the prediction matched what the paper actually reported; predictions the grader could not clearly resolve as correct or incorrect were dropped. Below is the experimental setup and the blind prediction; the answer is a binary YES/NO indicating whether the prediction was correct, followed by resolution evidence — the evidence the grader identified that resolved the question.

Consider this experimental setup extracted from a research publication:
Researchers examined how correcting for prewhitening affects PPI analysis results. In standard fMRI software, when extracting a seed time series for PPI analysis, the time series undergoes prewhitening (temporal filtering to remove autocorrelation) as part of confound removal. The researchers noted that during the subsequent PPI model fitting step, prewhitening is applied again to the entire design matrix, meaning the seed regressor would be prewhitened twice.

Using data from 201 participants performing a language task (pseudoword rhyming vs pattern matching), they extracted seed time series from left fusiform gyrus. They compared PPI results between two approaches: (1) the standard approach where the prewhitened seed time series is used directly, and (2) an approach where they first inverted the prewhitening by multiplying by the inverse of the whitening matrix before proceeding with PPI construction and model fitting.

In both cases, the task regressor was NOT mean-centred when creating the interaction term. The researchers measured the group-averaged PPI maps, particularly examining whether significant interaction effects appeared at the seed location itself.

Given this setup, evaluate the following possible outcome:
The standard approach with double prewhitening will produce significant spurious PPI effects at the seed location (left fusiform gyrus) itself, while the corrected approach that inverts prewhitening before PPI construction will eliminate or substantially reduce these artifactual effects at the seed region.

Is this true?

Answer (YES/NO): YES